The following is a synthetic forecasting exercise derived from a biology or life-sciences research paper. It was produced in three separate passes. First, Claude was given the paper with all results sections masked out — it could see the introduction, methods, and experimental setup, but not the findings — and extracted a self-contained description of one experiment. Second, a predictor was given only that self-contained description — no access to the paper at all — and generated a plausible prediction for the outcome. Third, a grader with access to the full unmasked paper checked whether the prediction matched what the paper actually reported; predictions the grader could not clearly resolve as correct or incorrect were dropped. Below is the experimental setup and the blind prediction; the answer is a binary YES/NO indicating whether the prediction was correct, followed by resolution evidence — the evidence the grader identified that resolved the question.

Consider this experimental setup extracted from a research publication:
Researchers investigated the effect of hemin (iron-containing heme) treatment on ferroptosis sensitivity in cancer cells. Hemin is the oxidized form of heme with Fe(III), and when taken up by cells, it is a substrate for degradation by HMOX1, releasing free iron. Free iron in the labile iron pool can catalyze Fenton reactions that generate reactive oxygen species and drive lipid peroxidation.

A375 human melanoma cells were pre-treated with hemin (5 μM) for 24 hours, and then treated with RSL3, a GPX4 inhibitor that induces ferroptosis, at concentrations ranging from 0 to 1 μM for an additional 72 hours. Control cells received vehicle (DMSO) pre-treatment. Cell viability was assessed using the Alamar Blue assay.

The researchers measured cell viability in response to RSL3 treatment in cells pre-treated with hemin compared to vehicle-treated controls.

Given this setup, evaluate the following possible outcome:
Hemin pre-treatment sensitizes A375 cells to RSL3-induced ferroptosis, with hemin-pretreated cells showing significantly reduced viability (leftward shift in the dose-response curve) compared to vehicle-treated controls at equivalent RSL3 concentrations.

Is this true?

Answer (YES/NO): YES